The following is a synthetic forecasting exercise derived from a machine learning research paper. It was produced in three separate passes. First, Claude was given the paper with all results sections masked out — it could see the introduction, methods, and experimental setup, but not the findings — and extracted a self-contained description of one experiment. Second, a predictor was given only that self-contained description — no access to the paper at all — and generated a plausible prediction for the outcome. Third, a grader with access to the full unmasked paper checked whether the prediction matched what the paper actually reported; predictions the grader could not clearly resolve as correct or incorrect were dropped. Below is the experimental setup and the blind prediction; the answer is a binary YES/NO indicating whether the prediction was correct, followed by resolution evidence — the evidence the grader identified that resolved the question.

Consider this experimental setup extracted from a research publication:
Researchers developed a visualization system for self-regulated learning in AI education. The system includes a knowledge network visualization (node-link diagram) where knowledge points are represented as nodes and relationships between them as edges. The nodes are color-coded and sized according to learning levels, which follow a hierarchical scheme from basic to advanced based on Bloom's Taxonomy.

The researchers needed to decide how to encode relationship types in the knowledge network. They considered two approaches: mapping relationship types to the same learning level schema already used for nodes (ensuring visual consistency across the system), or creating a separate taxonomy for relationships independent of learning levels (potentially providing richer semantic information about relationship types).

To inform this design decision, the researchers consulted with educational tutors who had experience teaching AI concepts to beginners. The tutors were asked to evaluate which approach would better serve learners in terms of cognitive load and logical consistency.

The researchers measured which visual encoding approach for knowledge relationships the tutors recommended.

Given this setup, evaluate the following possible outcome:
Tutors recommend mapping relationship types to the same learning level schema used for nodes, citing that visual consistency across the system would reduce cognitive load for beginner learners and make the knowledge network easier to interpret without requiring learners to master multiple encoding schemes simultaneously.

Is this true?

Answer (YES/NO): NO